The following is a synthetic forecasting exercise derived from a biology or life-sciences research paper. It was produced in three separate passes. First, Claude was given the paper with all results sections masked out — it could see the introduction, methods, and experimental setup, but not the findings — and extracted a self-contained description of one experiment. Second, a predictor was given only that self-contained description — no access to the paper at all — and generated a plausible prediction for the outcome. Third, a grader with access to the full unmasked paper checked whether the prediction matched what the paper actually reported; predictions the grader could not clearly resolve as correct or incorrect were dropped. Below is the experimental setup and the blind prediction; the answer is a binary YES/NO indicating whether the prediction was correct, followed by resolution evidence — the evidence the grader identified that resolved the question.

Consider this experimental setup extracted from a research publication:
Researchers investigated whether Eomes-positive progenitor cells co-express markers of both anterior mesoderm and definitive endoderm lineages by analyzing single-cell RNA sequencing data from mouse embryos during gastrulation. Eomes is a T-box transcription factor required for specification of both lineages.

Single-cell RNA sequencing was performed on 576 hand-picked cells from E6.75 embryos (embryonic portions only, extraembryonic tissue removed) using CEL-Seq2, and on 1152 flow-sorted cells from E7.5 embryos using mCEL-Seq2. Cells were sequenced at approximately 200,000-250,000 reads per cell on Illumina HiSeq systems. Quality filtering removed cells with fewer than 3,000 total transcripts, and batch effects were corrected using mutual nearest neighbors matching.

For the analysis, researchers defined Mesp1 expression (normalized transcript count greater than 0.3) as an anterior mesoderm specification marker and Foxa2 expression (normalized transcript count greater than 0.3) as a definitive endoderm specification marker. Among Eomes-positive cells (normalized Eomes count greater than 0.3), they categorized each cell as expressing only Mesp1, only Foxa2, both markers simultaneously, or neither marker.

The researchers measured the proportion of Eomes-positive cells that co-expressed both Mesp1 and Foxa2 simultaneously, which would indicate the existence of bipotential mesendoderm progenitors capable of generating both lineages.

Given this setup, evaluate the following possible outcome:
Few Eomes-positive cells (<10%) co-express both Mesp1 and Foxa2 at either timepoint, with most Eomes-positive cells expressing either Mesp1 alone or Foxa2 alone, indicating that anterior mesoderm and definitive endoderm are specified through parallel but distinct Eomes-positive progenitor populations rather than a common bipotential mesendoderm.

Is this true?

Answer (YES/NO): YES